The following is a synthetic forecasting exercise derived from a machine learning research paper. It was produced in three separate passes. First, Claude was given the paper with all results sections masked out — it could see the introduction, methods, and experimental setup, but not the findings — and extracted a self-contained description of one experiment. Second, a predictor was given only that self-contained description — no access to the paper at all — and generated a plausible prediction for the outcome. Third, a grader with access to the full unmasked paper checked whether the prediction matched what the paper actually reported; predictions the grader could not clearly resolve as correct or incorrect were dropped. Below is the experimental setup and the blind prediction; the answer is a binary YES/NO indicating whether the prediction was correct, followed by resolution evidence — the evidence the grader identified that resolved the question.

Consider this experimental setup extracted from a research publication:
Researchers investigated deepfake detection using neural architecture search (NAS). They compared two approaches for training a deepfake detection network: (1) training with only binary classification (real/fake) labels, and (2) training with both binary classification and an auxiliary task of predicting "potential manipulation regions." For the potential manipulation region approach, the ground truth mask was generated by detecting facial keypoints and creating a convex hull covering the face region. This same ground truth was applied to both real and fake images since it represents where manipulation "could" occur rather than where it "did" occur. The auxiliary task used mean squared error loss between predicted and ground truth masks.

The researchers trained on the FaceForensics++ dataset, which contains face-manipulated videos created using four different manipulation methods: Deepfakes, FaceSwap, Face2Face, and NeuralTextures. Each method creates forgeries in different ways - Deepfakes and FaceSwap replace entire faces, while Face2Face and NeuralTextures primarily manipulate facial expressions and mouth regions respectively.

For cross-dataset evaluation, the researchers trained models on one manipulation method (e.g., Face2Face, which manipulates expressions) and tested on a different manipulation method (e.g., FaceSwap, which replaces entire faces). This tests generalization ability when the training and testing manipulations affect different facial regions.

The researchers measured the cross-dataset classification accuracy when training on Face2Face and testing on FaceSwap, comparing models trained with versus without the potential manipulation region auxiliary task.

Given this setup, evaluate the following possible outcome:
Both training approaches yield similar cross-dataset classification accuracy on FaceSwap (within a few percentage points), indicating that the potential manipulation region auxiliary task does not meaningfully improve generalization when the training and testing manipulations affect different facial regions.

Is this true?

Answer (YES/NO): NO